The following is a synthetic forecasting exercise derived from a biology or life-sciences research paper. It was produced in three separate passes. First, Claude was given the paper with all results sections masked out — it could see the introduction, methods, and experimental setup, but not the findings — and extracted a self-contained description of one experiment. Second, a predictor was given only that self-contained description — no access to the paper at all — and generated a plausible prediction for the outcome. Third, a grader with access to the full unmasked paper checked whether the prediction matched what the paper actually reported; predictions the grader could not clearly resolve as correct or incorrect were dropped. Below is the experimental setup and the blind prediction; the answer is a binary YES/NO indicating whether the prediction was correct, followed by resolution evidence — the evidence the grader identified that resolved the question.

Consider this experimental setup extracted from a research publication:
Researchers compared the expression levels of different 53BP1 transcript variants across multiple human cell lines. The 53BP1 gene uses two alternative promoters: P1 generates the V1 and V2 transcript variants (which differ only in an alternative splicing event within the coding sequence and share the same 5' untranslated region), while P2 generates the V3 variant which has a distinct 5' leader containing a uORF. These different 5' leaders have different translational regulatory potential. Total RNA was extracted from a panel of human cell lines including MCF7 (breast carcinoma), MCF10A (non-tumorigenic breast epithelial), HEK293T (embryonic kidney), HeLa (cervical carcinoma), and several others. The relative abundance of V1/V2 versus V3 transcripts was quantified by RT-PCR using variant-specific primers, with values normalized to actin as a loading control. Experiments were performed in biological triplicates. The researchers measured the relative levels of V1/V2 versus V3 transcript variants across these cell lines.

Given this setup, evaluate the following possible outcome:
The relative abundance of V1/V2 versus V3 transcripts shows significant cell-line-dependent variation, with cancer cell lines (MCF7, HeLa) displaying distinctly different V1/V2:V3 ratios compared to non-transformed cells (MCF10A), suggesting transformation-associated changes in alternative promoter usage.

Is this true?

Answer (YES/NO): NO